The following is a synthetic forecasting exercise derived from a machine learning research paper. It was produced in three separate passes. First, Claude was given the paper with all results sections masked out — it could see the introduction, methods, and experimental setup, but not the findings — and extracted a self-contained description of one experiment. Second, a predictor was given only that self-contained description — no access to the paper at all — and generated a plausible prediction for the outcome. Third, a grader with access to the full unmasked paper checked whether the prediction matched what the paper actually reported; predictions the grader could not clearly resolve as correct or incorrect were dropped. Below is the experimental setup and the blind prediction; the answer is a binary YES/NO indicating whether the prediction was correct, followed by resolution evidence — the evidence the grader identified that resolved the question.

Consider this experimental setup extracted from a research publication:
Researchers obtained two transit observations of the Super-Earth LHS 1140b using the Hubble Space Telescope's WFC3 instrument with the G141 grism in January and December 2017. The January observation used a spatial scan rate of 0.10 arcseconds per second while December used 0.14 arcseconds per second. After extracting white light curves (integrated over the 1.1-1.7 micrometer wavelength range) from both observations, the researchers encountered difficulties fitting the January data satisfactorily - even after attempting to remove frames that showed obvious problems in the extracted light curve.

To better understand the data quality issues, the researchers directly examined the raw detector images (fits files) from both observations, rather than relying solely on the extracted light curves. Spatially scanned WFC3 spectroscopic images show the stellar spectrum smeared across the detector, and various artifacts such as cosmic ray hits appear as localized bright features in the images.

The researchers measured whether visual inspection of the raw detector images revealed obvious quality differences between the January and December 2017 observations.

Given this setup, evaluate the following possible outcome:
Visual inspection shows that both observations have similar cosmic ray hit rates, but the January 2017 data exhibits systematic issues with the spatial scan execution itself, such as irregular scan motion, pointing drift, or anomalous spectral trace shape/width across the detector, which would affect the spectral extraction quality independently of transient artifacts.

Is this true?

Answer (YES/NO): NO